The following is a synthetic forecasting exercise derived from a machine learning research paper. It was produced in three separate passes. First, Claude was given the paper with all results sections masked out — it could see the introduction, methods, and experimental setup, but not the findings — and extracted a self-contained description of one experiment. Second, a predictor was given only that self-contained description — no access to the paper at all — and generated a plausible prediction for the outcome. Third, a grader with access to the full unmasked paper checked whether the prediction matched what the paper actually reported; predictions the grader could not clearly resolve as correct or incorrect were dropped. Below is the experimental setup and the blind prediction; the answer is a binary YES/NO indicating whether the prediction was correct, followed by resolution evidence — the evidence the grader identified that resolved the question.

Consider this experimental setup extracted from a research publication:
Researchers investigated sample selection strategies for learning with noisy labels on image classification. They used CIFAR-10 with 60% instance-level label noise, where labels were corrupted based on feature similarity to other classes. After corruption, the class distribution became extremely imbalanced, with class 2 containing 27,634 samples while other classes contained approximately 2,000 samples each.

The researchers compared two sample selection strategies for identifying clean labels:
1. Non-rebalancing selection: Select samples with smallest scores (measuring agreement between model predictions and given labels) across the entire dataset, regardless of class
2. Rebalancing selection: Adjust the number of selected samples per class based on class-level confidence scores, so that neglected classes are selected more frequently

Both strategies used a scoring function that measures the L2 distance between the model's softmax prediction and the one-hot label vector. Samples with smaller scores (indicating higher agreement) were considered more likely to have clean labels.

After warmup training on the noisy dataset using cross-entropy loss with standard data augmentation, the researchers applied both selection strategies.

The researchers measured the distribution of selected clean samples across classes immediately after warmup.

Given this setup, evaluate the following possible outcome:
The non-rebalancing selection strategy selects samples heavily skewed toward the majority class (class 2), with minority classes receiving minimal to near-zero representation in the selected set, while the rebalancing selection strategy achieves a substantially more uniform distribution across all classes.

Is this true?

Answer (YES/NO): YES